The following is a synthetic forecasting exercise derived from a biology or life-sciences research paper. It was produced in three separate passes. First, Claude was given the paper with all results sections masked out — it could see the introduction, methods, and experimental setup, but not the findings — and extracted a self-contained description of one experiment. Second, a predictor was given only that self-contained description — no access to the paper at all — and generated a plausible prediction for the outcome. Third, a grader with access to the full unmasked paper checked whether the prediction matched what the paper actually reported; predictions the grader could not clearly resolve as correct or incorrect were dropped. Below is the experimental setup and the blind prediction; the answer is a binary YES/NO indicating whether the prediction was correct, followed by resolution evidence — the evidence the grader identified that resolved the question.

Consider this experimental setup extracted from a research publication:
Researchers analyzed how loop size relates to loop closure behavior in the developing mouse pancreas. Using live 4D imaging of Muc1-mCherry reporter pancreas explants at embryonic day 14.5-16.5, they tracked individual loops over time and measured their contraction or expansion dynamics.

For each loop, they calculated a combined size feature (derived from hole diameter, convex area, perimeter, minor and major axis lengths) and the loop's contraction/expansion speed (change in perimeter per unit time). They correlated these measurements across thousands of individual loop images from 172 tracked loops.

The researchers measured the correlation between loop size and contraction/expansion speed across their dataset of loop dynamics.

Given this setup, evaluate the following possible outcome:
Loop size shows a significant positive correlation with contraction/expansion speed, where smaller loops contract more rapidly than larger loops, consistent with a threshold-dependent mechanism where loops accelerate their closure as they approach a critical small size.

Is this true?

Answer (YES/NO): YES